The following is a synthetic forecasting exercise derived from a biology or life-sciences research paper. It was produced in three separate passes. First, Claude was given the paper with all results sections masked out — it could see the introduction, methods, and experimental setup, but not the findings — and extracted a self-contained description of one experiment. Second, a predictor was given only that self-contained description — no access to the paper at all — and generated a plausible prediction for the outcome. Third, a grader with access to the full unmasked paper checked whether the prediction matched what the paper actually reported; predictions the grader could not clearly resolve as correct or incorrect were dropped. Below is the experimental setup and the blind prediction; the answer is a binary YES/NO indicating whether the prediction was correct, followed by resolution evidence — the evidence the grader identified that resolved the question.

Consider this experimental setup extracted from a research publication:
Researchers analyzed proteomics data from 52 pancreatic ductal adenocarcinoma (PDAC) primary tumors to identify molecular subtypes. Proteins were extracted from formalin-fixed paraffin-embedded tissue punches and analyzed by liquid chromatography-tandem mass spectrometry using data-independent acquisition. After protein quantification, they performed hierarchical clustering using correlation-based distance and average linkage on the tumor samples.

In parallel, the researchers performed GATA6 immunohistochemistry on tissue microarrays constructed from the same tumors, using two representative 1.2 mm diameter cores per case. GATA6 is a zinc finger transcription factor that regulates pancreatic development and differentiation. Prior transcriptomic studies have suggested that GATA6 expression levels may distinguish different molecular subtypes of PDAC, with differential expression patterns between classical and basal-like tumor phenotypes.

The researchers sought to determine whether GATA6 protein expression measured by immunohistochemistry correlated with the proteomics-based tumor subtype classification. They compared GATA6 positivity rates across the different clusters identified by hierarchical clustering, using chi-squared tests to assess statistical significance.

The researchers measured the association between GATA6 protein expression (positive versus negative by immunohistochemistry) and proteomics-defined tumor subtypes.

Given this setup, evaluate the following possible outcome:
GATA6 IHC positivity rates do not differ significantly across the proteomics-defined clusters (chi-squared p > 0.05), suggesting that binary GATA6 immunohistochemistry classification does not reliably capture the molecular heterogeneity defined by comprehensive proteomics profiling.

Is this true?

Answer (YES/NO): NO